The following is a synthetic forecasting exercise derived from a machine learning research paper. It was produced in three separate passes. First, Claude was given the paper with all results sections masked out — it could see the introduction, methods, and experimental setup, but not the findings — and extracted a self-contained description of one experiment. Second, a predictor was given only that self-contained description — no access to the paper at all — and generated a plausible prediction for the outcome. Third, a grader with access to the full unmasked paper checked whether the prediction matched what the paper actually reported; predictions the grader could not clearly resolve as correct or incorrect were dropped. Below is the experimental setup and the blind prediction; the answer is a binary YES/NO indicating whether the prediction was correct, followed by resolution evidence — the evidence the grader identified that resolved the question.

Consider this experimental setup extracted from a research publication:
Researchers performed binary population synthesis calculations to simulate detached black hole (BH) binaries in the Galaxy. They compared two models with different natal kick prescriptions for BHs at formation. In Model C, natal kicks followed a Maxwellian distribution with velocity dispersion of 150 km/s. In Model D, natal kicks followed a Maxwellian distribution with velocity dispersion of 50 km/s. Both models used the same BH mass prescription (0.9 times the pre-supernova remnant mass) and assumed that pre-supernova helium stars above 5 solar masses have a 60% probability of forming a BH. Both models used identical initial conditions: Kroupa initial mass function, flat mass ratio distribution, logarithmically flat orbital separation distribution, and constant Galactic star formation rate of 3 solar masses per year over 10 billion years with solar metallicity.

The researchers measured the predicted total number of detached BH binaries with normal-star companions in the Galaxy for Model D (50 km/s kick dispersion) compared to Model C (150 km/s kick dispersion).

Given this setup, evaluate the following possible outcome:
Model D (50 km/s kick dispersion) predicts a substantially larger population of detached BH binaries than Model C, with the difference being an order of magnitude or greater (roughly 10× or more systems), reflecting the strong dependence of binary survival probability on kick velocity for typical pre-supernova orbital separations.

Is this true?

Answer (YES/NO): NO